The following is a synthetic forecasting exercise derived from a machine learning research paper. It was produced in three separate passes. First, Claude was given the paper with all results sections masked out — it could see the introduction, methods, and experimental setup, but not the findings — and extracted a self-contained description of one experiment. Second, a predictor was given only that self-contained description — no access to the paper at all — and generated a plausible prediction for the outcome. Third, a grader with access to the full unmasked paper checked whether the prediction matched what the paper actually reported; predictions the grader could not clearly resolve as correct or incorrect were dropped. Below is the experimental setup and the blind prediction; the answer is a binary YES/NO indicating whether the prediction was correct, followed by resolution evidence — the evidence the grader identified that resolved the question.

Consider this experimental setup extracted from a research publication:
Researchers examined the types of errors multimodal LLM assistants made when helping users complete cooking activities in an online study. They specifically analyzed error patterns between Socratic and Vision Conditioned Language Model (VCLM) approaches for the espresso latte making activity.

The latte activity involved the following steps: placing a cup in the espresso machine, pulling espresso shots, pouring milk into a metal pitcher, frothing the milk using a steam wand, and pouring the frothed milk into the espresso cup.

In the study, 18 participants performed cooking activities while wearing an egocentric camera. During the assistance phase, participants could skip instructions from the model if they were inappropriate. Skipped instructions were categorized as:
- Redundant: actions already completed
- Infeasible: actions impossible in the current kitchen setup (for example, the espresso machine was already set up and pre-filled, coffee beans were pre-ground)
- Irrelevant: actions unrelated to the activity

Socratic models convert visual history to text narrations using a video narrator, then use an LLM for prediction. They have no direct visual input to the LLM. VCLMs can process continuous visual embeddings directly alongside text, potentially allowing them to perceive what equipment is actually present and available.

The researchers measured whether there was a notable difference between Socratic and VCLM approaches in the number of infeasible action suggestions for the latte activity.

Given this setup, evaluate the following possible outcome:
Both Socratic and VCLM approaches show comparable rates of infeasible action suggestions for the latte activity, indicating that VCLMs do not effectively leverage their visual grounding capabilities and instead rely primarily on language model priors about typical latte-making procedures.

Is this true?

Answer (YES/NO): NO